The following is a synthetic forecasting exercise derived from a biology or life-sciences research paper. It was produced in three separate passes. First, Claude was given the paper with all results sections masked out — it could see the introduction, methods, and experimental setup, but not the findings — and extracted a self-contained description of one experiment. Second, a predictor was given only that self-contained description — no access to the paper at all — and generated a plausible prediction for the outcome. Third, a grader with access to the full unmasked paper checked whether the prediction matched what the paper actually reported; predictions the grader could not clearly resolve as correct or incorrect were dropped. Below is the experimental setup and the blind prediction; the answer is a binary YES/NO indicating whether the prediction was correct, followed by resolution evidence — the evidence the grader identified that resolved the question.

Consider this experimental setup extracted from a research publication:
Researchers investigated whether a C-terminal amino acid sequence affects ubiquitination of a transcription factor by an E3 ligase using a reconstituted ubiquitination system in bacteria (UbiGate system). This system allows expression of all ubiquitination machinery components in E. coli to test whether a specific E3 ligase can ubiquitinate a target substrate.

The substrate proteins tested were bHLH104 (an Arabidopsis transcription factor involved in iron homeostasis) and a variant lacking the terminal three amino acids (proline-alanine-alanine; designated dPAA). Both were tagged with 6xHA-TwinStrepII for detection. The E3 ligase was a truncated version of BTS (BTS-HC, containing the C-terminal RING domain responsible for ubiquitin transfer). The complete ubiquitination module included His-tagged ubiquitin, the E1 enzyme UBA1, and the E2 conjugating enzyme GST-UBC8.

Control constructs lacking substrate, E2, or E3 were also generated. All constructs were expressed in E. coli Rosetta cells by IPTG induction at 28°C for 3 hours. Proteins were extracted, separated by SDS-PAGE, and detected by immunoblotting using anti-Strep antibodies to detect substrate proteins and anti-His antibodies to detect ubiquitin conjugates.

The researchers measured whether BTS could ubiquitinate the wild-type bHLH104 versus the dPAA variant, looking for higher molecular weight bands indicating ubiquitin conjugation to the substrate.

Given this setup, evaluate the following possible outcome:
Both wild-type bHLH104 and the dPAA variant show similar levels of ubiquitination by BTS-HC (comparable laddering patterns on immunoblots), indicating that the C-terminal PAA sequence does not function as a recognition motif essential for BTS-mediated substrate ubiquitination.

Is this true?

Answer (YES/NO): NO